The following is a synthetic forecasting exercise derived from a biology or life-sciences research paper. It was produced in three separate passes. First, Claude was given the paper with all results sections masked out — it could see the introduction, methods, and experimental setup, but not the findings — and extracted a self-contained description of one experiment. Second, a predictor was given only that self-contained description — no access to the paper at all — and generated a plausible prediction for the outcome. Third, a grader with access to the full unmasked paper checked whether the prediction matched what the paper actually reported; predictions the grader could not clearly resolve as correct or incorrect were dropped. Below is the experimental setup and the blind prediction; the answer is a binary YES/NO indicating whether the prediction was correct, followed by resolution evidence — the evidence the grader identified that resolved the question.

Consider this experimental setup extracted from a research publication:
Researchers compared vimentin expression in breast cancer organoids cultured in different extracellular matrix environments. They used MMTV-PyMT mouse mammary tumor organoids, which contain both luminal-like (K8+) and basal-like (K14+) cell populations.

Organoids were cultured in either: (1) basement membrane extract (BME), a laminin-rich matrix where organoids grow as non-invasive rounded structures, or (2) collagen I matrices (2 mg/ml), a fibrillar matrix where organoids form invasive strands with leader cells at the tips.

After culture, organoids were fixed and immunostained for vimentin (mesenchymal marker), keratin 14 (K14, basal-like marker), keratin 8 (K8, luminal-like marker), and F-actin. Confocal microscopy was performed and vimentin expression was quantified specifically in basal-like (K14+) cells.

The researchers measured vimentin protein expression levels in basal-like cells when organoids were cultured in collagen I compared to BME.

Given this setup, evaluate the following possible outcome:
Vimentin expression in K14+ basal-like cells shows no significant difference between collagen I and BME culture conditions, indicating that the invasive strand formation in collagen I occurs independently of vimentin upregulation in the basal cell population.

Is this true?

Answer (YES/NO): NO